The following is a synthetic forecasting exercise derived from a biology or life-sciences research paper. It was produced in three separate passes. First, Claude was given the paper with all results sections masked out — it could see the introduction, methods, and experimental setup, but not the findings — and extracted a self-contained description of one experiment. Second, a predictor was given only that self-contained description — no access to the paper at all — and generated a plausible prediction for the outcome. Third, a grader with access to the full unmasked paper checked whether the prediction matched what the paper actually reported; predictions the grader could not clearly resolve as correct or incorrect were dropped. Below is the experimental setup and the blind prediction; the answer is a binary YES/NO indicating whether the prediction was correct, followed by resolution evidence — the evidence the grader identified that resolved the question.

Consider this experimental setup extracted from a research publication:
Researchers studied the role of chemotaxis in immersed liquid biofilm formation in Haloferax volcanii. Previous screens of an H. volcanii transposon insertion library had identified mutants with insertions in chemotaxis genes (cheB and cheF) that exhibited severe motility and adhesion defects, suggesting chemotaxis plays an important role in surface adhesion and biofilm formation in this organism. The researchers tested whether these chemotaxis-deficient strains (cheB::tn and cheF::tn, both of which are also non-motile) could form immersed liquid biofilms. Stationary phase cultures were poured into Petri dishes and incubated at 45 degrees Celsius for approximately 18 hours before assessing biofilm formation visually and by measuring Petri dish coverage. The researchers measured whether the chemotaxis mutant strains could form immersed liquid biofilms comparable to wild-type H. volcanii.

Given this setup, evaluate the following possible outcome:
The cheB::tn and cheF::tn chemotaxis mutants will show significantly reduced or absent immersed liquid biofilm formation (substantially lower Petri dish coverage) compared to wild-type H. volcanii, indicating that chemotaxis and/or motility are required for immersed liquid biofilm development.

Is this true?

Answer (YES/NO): NO